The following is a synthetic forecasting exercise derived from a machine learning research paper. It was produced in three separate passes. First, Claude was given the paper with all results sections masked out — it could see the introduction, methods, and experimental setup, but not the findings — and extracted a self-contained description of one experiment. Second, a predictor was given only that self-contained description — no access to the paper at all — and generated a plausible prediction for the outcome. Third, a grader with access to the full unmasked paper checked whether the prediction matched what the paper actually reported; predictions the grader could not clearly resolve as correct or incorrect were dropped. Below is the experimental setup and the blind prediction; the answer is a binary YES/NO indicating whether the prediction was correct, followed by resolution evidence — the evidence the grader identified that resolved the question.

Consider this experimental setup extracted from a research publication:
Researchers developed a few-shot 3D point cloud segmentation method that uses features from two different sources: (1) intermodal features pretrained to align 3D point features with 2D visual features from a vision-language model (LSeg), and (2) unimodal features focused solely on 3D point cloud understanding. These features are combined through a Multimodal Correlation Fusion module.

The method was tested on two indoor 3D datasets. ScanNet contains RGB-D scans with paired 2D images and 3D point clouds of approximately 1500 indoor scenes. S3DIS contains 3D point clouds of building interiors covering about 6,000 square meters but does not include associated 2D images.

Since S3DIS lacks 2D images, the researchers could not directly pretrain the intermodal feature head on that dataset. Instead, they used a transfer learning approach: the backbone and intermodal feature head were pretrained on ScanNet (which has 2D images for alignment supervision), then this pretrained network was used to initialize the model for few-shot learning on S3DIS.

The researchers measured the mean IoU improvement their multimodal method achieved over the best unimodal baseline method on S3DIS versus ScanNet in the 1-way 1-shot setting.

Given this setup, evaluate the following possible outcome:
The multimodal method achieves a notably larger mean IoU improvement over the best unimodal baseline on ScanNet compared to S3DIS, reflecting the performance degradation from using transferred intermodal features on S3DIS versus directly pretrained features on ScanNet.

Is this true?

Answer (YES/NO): NO